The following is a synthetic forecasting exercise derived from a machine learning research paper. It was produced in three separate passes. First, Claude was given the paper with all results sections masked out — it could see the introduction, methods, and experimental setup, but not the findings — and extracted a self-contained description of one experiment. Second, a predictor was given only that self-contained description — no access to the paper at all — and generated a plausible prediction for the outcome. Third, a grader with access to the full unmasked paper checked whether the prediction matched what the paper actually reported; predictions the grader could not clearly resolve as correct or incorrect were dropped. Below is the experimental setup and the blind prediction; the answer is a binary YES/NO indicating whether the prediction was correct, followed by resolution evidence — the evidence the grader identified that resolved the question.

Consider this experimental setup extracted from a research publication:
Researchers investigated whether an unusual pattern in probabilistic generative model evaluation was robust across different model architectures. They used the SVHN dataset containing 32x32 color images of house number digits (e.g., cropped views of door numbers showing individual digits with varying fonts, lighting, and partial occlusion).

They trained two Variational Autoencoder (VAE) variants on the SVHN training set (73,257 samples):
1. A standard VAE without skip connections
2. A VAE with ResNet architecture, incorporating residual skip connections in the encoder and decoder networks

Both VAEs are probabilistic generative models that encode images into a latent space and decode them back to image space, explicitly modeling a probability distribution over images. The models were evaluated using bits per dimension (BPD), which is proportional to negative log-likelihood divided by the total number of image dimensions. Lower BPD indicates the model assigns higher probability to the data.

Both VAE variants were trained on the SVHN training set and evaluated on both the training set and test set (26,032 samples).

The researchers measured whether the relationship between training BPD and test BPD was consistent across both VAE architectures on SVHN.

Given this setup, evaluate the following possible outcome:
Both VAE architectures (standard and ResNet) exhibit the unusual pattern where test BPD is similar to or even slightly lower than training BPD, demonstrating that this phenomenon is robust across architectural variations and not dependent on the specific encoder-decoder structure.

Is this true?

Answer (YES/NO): NO